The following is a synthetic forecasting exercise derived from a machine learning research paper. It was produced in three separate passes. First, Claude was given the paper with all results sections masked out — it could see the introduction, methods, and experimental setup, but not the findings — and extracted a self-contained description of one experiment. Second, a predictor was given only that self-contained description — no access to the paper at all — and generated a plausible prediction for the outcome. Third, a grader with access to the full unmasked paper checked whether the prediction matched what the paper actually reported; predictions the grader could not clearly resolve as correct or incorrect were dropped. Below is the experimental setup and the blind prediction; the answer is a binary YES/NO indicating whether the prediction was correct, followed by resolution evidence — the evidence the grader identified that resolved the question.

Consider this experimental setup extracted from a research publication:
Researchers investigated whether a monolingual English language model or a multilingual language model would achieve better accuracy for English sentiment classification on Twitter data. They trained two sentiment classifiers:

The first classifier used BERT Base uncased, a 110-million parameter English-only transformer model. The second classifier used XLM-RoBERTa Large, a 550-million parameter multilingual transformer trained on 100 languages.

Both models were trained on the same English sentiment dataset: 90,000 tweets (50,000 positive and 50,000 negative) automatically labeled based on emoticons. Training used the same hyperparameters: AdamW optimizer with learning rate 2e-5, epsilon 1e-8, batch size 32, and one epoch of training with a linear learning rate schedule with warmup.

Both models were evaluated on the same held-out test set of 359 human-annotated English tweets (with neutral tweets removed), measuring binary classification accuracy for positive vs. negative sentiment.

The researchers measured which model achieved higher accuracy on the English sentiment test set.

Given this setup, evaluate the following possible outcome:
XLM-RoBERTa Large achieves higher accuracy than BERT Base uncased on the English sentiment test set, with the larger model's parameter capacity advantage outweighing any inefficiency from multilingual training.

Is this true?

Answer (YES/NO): NO